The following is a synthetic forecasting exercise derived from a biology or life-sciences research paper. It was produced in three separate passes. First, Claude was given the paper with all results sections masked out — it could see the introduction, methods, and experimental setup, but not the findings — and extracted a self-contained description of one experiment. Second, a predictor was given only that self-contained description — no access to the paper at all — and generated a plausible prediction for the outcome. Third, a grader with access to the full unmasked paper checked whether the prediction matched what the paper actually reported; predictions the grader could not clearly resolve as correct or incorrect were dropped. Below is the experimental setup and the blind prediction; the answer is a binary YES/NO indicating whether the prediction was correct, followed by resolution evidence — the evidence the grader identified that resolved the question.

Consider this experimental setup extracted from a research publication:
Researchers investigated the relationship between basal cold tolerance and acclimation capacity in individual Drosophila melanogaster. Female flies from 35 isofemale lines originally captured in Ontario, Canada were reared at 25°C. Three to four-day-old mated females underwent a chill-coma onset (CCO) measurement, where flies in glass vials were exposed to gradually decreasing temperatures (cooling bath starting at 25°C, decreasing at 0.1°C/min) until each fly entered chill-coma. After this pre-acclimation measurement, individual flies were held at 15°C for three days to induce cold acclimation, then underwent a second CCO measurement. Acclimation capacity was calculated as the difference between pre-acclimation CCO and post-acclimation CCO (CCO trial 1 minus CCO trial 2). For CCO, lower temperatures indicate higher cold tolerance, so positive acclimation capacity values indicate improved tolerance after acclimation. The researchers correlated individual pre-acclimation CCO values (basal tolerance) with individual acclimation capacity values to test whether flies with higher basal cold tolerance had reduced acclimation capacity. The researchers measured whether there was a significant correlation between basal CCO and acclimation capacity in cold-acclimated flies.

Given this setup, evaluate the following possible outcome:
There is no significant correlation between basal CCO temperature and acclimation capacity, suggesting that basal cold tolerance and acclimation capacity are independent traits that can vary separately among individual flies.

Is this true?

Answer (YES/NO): NO